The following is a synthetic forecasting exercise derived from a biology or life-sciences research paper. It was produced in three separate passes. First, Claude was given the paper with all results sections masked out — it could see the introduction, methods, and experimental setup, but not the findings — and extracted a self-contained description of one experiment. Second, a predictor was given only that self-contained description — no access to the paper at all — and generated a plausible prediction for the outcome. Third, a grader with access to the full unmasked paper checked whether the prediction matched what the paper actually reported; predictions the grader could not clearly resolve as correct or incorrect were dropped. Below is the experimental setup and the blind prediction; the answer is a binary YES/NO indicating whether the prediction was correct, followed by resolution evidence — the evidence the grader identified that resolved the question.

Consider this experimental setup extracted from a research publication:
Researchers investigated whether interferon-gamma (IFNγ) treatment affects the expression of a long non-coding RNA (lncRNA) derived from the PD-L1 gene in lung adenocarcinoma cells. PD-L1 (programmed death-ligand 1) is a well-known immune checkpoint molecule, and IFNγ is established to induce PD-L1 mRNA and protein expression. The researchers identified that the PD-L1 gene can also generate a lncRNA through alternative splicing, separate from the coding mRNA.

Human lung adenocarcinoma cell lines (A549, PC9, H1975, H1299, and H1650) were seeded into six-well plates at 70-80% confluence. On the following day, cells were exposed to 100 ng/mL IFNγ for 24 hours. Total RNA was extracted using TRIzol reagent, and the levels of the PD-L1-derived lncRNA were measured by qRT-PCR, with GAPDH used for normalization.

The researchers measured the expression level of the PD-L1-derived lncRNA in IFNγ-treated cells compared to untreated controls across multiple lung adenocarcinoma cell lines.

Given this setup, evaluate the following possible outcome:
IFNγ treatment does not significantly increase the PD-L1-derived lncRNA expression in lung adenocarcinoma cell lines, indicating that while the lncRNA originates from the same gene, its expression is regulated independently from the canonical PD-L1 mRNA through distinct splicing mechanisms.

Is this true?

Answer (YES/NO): NO